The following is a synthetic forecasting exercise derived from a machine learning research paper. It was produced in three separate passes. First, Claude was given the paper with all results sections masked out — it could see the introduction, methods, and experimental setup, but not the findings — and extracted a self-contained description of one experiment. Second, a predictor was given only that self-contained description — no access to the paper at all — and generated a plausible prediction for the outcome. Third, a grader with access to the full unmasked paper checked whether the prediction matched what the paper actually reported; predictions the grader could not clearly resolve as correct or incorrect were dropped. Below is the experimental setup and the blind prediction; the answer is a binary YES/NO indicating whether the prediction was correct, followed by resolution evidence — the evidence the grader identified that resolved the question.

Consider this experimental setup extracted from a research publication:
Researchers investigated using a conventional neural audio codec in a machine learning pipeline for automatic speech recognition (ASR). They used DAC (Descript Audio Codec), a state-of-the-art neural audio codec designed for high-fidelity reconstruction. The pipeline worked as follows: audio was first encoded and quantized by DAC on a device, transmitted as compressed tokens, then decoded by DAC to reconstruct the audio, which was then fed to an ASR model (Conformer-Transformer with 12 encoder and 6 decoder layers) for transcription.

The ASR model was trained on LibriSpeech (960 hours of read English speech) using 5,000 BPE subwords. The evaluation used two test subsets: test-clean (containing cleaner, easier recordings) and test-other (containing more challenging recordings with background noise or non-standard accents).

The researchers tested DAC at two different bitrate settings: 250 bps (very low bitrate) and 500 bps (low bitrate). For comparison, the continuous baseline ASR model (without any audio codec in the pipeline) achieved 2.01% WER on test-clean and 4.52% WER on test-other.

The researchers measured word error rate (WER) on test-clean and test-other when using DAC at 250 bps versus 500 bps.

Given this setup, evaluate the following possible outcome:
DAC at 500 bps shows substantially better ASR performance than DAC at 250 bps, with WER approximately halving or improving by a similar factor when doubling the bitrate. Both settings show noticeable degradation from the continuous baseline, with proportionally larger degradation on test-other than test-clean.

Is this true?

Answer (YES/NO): NO